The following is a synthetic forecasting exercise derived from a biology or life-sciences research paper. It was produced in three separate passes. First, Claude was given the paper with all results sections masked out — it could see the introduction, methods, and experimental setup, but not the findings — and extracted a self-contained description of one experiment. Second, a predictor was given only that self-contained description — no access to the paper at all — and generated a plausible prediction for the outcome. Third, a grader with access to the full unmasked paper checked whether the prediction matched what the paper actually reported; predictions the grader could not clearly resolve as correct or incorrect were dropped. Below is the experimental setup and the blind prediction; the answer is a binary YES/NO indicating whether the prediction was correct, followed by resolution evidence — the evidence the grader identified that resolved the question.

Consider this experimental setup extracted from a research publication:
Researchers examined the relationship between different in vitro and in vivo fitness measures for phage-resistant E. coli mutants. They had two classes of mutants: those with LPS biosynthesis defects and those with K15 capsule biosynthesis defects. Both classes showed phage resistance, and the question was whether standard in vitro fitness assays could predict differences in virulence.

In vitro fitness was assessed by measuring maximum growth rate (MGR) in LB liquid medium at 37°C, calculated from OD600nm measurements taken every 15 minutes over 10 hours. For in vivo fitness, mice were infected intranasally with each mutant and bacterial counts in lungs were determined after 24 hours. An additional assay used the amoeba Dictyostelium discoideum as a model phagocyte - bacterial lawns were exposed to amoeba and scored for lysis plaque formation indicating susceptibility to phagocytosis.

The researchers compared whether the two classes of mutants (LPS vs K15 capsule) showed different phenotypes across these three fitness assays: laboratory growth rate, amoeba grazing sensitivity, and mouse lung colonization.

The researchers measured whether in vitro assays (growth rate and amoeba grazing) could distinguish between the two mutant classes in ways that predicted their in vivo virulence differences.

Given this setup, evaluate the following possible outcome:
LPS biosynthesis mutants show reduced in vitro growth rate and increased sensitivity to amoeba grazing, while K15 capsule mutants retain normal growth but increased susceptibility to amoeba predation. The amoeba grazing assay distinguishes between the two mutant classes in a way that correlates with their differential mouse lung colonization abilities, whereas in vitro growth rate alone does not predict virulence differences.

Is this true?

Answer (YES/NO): NO